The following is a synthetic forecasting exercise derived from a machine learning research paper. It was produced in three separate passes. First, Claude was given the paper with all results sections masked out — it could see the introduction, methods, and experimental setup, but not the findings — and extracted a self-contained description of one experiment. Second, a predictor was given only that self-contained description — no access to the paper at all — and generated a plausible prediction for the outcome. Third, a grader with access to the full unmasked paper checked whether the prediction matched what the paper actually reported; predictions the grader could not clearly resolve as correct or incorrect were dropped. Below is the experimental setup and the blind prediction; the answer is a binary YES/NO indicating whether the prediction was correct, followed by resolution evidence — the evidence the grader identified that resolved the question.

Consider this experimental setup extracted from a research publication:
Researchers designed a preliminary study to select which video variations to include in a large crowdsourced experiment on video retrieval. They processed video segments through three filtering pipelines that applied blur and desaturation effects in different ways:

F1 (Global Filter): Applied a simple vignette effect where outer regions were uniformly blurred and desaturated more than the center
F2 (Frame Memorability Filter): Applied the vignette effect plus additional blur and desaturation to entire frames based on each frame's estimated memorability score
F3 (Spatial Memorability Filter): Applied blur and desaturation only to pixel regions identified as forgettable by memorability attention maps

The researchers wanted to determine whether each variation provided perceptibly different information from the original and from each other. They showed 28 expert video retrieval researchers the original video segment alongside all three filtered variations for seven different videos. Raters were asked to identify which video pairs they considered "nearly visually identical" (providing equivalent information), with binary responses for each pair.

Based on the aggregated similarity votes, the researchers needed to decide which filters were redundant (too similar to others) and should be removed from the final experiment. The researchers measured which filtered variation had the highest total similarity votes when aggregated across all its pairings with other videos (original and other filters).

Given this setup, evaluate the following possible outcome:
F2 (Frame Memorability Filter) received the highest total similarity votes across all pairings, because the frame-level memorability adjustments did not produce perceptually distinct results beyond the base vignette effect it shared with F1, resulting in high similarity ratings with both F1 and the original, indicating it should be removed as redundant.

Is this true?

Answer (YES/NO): NO